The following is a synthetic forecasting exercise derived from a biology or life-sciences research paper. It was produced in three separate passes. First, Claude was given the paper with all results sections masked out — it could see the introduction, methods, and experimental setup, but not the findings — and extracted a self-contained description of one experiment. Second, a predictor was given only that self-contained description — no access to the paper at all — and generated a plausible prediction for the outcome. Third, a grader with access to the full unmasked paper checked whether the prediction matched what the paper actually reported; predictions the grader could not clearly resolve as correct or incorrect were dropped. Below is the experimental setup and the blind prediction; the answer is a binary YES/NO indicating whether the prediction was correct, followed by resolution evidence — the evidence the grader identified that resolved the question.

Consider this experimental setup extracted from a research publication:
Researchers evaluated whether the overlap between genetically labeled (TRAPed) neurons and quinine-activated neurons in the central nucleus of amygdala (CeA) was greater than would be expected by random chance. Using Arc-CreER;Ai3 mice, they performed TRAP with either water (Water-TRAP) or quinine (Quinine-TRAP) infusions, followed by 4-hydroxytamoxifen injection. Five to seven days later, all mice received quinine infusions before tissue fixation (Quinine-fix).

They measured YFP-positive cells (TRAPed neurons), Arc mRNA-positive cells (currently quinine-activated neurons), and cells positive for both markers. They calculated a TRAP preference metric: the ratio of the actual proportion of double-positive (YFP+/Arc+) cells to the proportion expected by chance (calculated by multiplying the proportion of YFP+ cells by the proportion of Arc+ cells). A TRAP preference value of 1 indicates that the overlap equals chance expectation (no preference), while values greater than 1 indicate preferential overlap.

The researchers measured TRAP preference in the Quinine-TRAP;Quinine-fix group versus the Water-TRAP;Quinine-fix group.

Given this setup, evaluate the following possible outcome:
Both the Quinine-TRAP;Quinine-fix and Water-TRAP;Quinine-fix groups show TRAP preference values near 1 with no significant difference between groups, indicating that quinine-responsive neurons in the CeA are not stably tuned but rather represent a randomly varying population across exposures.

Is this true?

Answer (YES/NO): NO